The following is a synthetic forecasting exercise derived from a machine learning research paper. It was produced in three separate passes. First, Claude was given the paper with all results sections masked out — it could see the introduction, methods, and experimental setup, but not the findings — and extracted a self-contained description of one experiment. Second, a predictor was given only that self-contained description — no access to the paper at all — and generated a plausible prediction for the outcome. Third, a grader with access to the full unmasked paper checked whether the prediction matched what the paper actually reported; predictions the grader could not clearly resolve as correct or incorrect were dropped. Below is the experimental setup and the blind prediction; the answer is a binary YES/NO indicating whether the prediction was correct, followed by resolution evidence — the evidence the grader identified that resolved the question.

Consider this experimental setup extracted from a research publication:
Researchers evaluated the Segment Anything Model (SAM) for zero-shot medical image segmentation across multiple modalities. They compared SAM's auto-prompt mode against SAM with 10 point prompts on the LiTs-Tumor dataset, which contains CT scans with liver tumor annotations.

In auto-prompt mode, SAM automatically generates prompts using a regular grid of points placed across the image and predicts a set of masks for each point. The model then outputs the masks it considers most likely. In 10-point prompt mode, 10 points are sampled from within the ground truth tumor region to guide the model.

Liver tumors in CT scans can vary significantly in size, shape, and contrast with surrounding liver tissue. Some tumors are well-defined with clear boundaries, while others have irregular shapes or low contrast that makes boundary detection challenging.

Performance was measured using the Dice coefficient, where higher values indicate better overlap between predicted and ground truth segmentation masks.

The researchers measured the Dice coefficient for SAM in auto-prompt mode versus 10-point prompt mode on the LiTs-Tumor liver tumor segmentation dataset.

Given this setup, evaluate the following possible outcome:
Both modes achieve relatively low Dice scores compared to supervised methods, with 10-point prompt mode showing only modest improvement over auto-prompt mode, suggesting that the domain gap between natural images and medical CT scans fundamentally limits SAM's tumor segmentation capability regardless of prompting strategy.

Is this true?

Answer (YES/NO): NO